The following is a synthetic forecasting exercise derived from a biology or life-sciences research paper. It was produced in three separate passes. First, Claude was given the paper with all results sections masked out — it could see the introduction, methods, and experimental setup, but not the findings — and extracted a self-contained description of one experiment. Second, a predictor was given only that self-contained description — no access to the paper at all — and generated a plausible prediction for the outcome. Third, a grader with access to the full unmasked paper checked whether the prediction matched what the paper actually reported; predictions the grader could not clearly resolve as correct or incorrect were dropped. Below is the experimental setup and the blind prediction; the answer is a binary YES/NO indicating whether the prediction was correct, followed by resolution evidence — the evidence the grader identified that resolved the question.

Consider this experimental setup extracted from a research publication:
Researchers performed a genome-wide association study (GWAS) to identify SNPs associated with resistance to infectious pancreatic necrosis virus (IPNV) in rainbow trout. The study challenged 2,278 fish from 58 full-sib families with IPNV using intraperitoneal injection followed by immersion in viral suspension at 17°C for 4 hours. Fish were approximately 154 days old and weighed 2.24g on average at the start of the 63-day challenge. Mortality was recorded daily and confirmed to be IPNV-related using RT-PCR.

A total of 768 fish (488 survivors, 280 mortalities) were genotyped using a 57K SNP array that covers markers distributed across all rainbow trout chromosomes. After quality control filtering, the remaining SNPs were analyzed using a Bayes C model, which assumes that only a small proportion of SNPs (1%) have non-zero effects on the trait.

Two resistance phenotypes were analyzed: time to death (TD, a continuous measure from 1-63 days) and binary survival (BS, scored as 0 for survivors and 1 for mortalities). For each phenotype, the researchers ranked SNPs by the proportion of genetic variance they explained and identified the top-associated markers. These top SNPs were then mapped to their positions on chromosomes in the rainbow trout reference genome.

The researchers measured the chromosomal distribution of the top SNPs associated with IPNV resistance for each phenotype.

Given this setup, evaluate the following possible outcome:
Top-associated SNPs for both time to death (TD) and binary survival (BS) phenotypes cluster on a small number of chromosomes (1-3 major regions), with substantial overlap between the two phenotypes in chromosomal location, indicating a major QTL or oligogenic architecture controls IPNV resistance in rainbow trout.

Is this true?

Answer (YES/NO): NO